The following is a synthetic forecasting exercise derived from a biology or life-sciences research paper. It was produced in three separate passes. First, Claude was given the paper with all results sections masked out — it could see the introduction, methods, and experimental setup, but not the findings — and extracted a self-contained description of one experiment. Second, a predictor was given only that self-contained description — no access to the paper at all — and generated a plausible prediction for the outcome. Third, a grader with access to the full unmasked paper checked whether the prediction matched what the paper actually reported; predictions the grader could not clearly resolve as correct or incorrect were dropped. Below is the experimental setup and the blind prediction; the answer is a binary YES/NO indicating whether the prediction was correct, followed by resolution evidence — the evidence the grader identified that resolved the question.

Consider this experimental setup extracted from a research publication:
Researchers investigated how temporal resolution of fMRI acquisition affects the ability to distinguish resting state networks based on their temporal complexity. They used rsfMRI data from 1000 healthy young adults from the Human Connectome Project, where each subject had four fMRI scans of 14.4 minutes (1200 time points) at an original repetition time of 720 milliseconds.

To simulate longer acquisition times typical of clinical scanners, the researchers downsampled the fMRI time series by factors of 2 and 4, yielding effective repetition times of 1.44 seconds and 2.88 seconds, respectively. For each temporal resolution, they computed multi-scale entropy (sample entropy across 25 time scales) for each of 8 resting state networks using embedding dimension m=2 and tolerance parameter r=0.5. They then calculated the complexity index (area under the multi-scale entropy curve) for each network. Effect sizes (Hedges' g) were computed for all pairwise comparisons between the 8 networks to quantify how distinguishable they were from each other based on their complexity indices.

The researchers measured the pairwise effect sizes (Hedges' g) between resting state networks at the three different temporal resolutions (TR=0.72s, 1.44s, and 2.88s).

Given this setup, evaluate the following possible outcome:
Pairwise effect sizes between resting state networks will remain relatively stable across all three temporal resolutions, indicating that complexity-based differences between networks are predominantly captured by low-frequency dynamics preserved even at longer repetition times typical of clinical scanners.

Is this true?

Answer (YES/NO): NO